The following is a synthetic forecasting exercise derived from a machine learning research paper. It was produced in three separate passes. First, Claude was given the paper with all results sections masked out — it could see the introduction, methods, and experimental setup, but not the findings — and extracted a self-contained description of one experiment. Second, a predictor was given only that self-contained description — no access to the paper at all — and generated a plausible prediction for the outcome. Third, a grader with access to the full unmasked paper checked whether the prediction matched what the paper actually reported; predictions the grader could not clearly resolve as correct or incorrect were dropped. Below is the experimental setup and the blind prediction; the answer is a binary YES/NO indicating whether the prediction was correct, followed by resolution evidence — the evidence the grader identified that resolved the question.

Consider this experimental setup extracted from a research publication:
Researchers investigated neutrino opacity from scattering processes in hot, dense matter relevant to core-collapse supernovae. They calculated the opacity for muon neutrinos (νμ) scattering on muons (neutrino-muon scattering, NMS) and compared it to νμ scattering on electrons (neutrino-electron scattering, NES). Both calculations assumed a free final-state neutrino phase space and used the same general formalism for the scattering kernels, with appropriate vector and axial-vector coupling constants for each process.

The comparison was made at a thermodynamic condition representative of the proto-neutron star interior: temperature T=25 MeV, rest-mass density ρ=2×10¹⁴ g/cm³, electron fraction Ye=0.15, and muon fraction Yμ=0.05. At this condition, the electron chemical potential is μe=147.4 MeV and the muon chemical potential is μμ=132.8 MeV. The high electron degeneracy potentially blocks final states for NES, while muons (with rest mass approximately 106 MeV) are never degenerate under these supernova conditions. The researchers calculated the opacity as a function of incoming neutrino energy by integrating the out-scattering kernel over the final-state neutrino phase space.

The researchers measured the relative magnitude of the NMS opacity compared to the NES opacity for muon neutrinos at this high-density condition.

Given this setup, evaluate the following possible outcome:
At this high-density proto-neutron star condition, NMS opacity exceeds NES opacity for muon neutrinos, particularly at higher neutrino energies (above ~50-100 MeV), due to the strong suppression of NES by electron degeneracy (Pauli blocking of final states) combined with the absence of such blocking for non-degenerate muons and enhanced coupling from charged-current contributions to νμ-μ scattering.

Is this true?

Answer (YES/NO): YES